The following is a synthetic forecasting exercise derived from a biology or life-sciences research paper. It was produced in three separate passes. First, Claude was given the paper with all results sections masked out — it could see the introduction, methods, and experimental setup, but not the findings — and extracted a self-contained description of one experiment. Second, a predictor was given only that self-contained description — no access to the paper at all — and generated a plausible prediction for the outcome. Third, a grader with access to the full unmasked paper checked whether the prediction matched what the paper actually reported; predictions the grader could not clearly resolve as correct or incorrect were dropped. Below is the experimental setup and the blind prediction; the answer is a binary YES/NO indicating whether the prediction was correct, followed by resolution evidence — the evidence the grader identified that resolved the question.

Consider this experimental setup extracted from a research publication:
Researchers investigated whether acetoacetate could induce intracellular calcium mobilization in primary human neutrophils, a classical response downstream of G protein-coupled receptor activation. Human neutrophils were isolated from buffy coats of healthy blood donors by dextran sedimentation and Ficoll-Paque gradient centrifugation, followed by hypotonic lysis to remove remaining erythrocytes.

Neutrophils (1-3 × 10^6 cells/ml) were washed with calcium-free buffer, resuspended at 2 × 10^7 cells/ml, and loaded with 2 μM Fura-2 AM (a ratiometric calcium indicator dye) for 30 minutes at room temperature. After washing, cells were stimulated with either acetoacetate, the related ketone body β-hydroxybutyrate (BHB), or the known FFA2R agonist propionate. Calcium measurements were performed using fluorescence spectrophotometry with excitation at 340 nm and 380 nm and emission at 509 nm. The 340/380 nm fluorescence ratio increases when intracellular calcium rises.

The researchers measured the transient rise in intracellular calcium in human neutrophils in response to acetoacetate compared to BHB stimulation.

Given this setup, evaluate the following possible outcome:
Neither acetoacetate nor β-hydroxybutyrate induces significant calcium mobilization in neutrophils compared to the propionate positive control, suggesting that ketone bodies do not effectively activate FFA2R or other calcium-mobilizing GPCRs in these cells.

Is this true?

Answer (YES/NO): NO